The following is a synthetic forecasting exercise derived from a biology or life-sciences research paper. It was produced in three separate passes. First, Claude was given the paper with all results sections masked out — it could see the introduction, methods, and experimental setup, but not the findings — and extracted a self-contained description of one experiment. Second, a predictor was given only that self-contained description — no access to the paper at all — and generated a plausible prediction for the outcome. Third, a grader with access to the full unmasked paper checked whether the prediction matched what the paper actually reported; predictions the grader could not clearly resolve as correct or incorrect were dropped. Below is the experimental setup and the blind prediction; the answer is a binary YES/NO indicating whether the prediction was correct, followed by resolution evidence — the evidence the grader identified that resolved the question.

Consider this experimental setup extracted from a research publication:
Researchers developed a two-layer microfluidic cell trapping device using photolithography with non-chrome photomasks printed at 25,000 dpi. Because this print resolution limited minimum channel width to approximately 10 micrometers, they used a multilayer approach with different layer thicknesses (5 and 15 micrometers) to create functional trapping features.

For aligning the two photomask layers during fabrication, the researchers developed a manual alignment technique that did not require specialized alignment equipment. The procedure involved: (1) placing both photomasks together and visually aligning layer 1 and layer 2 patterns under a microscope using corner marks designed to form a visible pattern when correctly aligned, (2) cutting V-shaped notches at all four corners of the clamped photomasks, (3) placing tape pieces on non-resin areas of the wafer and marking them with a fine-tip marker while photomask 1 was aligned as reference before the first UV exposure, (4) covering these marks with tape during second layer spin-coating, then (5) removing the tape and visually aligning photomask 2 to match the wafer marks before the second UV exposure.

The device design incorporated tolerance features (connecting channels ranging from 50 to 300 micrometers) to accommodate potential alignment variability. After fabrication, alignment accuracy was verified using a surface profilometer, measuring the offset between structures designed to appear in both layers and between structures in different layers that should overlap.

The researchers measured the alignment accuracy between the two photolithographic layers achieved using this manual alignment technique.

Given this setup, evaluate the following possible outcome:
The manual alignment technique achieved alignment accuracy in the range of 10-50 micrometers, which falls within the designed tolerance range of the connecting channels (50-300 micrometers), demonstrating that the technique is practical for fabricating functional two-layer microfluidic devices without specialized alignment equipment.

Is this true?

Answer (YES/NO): NO